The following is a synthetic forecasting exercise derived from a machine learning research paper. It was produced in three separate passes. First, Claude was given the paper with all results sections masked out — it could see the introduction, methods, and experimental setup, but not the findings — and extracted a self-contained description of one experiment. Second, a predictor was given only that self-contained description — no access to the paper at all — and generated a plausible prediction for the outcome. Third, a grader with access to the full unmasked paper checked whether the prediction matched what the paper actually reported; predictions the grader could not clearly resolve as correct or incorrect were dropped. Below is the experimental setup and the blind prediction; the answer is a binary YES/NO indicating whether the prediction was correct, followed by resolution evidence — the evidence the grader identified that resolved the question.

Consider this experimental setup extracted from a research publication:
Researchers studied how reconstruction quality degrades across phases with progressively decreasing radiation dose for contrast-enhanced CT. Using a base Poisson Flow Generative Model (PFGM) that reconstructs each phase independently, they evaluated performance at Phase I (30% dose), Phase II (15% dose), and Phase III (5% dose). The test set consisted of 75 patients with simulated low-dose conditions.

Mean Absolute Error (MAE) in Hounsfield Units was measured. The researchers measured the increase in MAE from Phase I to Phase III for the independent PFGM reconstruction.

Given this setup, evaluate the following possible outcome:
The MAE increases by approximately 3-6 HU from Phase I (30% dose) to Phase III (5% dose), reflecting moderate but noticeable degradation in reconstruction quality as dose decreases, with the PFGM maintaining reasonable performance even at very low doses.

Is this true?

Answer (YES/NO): NO